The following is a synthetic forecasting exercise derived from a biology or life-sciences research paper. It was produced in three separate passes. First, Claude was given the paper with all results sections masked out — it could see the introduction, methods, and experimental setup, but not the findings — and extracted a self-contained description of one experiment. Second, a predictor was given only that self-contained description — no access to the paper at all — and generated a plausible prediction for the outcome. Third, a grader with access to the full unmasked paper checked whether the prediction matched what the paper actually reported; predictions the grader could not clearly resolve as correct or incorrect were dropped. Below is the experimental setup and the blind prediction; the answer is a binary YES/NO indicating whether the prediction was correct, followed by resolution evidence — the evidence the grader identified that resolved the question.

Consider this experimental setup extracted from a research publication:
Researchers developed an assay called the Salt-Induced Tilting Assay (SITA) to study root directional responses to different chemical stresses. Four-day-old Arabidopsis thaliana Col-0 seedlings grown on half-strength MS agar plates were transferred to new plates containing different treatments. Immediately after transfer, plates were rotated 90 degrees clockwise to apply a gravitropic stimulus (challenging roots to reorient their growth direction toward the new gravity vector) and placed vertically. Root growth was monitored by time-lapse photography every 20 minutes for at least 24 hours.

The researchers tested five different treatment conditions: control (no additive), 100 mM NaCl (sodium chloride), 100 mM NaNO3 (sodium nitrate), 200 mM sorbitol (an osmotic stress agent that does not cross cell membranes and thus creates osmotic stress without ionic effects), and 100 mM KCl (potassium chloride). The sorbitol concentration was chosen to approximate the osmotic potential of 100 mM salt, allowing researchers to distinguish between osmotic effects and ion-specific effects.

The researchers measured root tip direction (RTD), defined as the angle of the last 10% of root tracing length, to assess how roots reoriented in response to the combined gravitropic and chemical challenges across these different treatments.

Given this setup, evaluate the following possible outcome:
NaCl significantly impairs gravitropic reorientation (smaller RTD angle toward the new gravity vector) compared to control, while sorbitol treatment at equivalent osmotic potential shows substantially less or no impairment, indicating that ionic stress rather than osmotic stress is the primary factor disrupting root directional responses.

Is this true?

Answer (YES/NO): YES